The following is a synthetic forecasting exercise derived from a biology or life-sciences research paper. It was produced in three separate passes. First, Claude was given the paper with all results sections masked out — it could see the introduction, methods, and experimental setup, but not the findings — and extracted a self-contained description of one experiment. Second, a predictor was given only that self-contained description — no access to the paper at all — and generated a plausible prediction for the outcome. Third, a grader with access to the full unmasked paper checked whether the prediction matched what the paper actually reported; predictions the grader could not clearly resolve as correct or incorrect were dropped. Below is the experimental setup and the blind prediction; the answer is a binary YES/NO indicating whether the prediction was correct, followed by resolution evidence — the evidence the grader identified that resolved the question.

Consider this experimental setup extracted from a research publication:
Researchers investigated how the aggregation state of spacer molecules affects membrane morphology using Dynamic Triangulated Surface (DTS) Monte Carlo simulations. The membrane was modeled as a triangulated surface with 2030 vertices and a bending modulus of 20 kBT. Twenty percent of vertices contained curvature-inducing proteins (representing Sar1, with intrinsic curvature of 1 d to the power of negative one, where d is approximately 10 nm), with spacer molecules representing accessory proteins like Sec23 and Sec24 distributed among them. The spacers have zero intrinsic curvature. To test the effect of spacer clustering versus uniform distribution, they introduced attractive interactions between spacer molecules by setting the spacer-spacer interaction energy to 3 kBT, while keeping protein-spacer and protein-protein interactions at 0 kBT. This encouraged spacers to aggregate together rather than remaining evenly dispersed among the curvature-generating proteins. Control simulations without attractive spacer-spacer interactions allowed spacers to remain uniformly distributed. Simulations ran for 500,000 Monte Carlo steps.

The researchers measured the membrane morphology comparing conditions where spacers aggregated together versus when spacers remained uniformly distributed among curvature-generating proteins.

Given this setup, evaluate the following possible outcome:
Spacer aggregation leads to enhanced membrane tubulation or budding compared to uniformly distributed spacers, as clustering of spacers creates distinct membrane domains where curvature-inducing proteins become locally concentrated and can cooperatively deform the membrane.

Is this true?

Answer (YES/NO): NO